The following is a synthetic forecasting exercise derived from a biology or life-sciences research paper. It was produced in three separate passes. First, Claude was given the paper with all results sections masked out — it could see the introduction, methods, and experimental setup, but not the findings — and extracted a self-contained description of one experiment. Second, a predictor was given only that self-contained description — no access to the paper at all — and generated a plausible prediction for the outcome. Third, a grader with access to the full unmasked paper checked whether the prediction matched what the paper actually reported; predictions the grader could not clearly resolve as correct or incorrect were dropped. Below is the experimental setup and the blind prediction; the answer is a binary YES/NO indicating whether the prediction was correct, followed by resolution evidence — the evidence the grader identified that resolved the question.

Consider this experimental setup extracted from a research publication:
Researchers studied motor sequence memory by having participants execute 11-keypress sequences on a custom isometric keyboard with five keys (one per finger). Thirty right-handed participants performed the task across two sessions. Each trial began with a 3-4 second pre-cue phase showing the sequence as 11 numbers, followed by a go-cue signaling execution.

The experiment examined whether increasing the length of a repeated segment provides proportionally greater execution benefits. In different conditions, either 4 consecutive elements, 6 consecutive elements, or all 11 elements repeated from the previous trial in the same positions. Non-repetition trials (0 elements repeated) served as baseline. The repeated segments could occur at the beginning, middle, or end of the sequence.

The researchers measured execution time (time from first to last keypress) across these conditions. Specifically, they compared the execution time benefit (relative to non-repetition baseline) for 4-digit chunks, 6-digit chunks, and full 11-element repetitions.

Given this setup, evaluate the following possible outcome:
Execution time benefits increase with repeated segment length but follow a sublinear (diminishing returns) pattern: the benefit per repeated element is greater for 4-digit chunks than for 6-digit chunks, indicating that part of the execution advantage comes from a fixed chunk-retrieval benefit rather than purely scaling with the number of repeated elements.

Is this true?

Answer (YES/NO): NO